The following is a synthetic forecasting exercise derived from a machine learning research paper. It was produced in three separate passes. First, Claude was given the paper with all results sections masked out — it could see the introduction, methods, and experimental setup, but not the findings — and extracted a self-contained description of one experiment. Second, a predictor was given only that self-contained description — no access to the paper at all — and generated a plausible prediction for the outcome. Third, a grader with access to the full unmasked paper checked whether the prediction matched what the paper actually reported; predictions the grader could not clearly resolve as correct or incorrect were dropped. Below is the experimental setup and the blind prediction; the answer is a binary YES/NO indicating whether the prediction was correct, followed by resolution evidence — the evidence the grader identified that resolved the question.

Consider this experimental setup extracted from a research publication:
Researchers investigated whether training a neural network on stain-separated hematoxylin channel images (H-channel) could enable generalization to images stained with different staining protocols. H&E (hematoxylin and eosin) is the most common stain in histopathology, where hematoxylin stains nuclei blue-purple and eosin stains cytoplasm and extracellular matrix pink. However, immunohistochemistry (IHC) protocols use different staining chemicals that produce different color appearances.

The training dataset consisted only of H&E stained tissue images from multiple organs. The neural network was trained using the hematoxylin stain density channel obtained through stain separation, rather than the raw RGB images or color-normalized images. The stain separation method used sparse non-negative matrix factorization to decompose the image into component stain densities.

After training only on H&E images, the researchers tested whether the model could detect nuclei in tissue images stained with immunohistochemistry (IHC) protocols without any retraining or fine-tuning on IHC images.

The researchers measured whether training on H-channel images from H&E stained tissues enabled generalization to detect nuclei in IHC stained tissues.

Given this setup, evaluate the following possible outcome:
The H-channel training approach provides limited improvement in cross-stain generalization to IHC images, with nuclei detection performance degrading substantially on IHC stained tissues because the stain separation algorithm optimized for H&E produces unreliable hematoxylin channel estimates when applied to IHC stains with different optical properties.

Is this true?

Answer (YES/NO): NO